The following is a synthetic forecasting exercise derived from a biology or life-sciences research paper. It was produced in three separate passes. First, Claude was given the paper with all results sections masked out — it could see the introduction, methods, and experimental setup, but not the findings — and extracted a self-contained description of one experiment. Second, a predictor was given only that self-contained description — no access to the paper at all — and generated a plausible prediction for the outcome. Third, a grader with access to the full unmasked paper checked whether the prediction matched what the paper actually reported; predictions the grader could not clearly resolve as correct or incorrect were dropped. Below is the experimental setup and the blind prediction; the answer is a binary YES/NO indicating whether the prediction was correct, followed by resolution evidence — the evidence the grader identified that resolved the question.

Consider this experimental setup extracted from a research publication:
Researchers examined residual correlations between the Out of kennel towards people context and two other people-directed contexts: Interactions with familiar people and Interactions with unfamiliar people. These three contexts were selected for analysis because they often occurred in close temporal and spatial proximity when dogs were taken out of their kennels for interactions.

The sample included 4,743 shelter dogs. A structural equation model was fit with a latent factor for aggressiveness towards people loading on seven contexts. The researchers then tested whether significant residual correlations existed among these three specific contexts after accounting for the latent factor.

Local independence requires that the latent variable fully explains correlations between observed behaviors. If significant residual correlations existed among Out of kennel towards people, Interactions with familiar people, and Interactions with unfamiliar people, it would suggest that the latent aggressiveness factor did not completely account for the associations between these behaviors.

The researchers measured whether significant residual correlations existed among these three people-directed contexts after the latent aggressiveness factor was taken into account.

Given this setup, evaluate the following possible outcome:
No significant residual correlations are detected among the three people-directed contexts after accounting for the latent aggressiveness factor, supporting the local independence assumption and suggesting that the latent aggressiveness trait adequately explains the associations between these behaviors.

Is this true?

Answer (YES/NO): NO